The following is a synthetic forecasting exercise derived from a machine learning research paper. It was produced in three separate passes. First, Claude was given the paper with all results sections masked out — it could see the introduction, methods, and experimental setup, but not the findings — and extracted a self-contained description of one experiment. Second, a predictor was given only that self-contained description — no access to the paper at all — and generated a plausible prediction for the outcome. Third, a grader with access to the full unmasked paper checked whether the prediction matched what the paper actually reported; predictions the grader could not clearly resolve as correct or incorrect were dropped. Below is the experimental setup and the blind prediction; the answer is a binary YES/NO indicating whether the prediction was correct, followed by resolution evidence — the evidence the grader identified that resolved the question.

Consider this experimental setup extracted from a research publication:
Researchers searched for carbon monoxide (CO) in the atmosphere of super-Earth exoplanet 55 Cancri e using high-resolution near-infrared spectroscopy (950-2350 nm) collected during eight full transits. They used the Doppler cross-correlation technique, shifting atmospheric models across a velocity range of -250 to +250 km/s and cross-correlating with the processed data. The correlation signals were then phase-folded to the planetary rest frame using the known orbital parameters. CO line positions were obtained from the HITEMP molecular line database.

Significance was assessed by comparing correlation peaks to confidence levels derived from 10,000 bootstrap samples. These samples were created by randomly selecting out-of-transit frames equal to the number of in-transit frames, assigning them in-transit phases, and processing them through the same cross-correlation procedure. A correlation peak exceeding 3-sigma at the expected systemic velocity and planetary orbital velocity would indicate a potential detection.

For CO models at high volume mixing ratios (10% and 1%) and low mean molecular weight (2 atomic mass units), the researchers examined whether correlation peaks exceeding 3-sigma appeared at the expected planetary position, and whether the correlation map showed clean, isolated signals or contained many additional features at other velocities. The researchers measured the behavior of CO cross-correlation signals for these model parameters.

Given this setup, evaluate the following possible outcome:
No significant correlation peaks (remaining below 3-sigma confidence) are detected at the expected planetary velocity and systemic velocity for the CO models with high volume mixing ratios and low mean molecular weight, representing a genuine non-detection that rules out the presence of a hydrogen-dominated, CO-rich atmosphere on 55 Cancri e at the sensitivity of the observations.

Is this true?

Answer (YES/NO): NO